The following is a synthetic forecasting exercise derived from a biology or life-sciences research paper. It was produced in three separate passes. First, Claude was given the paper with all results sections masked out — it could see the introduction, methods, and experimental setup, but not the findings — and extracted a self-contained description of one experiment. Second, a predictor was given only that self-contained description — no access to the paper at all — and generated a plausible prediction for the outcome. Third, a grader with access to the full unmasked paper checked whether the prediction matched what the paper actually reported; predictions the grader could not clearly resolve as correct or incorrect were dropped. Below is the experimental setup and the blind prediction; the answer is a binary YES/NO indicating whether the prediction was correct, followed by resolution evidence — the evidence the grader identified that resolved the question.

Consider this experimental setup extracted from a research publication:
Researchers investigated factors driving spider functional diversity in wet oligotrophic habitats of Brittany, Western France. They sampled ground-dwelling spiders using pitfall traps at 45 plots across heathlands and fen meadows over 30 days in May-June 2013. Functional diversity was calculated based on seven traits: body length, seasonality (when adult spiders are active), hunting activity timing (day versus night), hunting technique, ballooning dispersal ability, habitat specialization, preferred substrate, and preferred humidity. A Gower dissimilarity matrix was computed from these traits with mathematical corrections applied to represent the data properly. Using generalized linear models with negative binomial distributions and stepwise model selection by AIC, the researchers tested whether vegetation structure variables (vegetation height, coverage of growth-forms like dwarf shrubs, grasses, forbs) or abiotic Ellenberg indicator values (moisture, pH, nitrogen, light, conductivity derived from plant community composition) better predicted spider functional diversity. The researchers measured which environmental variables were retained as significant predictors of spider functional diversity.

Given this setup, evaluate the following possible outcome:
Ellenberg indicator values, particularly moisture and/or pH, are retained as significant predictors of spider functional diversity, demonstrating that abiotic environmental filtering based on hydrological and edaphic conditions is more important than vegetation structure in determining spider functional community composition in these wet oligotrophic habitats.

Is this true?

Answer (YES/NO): NO